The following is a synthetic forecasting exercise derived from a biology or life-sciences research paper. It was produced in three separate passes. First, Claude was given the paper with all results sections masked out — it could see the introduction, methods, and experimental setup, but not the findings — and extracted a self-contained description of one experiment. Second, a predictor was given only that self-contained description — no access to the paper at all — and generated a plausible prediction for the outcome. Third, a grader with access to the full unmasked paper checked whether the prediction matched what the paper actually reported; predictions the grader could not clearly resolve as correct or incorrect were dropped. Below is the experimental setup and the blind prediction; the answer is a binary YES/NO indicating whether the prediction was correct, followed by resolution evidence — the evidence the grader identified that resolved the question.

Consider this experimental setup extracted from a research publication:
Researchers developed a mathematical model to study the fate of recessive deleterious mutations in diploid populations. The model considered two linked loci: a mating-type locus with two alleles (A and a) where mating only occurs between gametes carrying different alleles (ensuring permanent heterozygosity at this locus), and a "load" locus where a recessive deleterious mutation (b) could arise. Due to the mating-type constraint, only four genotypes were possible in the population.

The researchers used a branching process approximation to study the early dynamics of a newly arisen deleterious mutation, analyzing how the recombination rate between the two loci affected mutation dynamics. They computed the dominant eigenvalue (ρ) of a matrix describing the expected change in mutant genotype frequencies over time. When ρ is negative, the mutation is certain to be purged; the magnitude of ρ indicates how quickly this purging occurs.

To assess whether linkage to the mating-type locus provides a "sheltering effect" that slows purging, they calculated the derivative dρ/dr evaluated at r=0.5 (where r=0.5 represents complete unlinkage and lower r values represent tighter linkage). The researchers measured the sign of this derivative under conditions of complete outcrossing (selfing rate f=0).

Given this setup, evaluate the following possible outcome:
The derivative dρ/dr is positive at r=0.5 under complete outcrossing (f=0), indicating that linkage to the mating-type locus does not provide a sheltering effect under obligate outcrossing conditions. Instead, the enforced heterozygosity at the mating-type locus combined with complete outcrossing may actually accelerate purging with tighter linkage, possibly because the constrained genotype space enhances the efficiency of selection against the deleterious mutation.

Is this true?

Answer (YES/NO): NO